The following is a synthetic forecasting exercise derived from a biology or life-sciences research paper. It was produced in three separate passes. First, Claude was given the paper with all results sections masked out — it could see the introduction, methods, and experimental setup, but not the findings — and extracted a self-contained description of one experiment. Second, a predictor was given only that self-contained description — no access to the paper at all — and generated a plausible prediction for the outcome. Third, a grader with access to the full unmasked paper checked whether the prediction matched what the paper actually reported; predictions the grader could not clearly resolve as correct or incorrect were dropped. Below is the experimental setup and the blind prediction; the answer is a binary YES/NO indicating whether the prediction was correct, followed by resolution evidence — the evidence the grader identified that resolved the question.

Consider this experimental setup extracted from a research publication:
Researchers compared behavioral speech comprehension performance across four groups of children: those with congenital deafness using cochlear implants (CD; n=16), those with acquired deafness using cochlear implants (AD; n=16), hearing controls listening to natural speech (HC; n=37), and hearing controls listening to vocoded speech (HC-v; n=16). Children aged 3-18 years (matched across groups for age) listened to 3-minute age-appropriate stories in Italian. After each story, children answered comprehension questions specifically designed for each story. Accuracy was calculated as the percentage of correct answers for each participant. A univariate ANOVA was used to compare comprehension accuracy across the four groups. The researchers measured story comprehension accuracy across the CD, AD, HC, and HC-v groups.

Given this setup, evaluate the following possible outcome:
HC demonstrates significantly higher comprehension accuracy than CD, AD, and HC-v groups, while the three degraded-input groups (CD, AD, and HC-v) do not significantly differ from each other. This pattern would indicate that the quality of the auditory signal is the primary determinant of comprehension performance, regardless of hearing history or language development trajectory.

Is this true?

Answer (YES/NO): NO